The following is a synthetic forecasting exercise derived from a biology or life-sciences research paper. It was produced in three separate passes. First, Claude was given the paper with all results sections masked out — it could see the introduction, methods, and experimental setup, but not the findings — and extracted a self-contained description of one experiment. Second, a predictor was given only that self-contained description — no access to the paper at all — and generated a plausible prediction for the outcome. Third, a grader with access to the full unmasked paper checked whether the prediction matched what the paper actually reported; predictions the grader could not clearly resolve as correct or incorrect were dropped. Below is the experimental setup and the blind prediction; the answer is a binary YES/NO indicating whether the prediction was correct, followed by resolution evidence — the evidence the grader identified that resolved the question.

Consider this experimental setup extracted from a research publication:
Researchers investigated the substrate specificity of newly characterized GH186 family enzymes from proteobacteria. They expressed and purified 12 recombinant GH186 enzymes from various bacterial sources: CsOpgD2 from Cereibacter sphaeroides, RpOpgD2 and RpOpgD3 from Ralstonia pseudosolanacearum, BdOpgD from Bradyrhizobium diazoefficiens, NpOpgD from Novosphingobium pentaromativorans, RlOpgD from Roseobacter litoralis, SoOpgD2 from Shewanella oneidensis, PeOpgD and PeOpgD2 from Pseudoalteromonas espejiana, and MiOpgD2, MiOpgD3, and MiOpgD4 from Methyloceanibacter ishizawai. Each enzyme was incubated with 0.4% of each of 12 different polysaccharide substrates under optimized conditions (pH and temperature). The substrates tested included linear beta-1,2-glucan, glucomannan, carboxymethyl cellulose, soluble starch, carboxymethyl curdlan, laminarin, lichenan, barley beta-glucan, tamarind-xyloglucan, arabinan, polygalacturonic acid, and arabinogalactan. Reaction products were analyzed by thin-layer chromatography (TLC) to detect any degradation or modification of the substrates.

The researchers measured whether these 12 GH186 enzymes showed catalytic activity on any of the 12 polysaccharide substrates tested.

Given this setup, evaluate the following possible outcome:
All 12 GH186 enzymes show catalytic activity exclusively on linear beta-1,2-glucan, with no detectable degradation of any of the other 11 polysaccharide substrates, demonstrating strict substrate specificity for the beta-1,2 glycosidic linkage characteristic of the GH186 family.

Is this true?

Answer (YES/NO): YES